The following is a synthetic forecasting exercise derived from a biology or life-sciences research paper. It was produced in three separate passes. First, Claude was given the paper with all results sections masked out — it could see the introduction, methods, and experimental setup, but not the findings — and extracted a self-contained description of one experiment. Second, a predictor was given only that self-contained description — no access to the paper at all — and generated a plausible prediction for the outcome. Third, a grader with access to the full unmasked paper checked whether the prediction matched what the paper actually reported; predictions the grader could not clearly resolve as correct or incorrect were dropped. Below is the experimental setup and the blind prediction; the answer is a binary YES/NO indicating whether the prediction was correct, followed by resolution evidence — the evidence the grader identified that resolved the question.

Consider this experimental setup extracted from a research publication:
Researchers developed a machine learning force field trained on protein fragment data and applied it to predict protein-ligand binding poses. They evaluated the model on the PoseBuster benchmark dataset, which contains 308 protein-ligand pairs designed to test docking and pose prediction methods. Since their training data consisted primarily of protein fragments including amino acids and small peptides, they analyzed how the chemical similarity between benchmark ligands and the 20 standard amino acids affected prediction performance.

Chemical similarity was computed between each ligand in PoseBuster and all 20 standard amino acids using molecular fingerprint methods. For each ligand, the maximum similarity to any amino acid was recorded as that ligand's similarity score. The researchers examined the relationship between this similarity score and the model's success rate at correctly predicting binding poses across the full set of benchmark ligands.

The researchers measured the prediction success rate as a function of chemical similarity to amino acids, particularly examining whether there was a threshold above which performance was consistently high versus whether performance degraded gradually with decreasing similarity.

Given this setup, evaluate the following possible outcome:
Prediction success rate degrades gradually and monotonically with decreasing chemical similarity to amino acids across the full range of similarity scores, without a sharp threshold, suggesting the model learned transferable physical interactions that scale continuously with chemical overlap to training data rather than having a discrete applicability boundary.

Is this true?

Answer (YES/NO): NO